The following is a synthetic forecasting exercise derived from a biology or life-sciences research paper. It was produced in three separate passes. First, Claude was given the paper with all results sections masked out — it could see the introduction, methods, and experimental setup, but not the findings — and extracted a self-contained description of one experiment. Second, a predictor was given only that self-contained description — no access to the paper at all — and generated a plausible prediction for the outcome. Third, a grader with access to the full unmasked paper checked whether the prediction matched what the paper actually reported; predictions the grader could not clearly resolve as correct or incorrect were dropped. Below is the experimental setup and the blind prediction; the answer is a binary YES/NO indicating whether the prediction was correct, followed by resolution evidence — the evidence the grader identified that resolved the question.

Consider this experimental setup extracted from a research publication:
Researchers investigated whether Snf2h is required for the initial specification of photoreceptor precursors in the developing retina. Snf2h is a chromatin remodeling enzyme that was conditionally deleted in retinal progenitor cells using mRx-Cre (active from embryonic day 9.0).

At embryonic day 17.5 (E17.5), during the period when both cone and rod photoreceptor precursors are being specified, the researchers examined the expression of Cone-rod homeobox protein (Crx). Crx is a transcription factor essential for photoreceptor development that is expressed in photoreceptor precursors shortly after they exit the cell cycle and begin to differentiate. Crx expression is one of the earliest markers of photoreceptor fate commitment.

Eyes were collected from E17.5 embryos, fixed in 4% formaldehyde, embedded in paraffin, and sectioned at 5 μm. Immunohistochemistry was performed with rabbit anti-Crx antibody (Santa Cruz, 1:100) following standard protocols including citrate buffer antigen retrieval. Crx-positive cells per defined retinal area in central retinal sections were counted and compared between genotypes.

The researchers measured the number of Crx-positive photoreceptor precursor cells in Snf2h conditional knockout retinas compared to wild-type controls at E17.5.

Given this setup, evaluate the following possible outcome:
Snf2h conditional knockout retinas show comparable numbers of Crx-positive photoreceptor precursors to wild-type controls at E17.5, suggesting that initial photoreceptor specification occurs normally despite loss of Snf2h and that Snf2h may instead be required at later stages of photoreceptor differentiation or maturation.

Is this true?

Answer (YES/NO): YES